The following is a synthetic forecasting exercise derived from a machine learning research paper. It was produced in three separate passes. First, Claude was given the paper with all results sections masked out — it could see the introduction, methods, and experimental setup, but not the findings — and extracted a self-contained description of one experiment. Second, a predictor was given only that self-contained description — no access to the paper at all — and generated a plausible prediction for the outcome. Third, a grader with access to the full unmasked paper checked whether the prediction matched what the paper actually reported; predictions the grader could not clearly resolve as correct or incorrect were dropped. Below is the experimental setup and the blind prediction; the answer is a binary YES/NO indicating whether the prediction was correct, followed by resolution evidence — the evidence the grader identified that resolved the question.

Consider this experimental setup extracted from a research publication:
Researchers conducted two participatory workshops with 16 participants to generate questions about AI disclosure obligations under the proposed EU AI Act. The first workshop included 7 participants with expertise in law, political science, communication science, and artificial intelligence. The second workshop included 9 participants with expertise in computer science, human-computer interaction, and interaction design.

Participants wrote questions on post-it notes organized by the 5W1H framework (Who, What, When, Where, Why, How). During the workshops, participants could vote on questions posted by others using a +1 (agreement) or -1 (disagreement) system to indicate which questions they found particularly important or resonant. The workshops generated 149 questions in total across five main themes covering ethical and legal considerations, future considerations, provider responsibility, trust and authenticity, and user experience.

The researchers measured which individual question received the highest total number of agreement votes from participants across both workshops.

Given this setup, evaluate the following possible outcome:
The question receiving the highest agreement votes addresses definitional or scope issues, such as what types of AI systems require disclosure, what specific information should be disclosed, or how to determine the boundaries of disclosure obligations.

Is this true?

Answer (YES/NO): NO